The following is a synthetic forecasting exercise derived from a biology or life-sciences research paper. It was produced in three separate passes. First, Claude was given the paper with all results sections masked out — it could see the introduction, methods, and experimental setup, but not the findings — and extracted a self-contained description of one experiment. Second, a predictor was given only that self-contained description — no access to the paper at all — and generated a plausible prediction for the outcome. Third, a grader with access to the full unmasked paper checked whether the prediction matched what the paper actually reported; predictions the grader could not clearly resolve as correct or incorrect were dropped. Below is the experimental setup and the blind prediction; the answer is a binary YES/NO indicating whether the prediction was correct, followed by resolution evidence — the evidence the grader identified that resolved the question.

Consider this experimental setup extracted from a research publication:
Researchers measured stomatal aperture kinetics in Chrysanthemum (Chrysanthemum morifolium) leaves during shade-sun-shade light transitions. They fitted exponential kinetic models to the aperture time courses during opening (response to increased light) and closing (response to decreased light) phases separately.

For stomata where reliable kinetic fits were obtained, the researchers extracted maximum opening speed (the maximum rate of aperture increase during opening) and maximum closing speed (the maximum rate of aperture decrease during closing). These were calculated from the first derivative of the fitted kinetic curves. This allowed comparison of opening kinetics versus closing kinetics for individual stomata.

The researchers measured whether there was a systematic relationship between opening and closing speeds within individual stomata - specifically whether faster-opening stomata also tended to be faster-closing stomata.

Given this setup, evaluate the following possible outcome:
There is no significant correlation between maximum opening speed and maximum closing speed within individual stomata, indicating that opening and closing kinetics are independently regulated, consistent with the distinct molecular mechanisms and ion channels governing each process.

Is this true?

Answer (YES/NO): YES